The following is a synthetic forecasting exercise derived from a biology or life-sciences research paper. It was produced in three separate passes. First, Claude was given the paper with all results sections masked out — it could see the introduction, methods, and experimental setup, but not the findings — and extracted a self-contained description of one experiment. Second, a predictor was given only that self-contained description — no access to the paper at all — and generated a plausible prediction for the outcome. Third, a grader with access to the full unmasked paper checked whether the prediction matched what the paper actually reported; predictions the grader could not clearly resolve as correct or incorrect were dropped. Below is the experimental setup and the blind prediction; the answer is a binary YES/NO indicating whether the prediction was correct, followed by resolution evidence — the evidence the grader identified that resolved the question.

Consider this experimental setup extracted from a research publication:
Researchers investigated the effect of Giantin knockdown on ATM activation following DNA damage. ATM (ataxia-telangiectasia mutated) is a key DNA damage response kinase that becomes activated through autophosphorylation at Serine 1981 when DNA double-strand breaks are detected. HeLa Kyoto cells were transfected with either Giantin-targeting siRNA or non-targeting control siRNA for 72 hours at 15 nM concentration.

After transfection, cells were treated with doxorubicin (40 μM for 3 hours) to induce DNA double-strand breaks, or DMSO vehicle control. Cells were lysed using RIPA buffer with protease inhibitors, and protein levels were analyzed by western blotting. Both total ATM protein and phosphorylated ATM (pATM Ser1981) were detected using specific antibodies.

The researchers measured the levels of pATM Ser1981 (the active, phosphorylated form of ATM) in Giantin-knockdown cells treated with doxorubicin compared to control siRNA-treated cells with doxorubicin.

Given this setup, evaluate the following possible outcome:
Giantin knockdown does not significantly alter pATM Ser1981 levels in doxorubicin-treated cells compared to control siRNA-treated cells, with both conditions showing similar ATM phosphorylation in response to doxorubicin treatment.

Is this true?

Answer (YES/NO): NO